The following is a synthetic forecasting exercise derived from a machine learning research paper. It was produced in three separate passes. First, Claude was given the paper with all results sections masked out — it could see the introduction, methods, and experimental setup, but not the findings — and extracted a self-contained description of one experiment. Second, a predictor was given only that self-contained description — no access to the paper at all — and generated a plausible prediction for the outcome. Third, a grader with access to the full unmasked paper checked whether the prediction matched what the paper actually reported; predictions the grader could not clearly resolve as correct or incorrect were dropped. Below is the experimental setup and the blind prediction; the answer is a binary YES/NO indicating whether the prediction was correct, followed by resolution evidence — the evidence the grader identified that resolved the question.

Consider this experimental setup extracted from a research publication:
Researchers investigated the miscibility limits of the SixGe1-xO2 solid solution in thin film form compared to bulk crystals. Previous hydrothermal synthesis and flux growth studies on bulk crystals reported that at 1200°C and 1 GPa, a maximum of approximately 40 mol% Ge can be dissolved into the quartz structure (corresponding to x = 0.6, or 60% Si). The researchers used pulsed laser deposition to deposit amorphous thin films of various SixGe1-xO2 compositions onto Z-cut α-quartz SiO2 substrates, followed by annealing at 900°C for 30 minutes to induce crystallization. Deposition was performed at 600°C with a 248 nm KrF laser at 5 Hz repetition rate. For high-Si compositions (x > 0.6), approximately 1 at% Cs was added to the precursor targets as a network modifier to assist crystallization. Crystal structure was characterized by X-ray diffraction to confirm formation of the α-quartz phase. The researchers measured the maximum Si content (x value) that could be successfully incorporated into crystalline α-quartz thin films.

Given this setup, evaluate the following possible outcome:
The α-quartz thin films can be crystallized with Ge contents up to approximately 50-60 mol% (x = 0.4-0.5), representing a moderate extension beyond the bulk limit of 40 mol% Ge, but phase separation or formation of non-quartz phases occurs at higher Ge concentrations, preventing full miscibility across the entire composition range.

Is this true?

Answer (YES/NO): NO